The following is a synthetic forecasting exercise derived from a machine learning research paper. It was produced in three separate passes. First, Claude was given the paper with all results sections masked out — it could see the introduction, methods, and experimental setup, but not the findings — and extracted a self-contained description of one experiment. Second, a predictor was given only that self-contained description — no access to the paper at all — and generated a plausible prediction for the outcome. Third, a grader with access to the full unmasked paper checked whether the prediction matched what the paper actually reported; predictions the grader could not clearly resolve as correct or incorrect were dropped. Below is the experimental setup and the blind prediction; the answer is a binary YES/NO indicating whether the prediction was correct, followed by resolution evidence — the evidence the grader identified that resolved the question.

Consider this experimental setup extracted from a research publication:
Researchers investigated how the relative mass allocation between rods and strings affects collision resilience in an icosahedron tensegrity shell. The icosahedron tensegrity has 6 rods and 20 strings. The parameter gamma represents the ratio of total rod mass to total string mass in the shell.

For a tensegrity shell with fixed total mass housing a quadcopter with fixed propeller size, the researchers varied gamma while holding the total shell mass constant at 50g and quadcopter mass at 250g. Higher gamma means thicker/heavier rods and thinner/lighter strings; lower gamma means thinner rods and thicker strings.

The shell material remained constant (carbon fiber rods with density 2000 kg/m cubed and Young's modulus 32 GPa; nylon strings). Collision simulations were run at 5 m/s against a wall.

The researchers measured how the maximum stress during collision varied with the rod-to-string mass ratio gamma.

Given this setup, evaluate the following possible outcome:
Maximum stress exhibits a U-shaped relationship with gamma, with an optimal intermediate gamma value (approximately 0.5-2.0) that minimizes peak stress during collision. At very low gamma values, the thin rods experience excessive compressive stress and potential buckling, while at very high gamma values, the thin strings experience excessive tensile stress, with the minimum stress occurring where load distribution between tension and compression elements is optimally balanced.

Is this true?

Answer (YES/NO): NO